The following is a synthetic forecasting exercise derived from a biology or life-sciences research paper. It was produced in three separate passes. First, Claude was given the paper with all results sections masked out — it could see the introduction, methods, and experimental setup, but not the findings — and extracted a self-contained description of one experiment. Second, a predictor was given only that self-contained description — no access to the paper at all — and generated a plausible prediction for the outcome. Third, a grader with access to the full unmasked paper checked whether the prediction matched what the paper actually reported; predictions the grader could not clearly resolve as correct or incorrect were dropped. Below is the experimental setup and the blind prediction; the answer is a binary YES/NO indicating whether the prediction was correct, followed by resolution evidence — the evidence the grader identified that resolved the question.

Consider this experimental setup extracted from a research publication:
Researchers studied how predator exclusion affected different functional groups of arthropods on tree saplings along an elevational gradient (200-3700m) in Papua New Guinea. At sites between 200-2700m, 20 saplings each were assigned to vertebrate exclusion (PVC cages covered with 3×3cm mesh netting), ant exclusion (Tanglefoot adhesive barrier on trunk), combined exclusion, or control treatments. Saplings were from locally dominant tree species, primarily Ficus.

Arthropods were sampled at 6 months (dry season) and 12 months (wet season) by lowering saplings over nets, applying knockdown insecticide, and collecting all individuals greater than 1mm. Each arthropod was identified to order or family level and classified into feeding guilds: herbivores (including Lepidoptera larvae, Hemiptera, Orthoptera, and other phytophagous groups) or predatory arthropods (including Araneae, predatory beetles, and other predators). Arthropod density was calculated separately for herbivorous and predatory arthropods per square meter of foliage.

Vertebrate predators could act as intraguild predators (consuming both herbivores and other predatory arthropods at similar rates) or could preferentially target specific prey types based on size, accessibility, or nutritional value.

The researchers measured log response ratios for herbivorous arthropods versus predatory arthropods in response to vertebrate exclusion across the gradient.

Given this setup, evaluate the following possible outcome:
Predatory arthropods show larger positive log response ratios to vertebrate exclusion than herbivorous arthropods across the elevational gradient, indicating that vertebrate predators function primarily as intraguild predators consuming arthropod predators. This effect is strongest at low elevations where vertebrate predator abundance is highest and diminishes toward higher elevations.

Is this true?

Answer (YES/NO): NO